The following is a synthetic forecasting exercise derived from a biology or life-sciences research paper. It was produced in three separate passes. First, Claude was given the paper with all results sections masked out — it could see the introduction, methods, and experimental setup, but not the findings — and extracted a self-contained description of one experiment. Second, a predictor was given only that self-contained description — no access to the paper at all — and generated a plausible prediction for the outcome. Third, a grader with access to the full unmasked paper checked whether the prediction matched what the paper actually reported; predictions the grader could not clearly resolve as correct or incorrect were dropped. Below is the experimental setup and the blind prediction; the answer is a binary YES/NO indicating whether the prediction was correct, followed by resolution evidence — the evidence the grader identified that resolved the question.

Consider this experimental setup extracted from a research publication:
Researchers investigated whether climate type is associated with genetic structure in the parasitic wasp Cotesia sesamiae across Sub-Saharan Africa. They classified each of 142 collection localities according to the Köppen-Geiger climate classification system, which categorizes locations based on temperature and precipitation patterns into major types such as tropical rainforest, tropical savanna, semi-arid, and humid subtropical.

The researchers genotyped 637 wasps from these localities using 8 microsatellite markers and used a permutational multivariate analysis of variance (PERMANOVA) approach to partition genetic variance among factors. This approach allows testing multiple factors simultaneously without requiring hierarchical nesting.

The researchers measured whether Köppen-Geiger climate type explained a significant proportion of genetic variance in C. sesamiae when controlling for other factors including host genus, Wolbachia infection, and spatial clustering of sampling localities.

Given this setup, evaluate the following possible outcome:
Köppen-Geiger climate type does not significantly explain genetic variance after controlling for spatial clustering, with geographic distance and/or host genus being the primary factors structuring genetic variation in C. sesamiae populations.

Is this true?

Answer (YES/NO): NO